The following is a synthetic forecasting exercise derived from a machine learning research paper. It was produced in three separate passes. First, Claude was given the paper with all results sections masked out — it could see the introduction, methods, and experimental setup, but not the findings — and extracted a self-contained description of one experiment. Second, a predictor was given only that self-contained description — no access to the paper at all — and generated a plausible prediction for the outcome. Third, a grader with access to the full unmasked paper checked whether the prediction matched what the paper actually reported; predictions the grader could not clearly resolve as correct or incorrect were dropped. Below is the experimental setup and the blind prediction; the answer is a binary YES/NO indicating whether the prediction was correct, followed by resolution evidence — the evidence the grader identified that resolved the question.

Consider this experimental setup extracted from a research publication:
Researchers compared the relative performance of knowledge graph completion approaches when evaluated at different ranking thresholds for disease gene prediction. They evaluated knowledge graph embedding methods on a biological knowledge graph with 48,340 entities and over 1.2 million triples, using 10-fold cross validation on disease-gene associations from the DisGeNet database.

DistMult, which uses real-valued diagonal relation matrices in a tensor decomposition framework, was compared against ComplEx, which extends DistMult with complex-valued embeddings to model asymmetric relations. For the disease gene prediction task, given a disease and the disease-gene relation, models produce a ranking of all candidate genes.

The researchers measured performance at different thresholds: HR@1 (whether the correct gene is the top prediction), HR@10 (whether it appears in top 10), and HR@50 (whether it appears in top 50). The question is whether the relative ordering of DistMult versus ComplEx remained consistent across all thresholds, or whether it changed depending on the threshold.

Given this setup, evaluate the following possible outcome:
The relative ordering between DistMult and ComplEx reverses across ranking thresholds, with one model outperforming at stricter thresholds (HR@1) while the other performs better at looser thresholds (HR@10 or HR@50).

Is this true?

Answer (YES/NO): YES